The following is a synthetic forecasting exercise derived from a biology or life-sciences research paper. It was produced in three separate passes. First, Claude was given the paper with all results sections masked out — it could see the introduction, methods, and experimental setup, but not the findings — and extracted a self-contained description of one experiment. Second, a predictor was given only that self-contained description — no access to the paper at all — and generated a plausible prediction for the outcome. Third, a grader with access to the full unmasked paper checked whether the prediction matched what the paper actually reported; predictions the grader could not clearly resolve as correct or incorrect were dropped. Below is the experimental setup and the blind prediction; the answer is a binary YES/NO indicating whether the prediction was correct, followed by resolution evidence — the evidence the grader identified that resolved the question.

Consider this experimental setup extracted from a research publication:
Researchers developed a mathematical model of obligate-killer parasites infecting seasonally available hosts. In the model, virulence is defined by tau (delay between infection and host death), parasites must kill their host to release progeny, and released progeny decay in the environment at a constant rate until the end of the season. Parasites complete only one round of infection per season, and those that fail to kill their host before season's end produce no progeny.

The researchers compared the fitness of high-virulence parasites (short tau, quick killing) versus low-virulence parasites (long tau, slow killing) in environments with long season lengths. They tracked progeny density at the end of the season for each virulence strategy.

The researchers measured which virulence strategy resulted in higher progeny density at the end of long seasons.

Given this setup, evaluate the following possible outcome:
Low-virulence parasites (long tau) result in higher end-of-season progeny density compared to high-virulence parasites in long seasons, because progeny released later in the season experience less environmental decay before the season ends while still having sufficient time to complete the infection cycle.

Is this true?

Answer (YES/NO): YES